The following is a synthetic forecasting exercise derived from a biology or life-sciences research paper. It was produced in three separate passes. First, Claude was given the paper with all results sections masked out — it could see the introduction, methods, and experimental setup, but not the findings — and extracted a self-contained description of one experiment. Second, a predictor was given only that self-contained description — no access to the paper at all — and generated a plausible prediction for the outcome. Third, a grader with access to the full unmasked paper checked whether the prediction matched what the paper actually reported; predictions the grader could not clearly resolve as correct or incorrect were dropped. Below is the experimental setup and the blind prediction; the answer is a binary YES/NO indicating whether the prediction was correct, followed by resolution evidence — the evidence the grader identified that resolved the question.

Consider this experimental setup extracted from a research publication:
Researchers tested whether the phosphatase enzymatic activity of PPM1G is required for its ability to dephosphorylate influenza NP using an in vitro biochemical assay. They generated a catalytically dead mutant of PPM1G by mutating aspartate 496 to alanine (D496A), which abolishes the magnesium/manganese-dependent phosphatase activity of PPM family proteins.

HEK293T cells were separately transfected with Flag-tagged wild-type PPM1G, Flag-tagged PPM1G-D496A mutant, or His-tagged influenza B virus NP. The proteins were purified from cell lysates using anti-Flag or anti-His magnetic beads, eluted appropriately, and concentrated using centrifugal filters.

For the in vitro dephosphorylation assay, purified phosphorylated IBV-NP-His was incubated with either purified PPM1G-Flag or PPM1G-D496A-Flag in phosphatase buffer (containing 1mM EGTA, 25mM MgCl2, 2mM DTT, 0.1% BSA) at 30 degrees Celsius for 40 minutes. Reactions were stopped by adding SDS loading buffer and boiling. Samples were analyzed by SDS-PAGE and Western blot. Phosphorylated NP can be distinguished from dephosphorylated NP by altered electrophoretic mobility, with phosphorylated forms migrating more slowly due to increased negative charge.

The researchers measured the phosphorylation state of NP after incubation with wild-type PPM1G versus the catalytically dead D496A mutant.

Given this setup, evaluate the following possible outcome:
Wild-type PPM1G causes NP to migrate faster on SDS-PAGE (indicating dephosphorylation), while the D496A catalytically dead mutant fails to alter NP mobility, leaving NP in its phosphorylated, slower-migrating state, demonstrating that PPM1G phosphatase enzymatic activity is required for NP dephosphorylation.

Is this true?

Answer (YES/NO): YES